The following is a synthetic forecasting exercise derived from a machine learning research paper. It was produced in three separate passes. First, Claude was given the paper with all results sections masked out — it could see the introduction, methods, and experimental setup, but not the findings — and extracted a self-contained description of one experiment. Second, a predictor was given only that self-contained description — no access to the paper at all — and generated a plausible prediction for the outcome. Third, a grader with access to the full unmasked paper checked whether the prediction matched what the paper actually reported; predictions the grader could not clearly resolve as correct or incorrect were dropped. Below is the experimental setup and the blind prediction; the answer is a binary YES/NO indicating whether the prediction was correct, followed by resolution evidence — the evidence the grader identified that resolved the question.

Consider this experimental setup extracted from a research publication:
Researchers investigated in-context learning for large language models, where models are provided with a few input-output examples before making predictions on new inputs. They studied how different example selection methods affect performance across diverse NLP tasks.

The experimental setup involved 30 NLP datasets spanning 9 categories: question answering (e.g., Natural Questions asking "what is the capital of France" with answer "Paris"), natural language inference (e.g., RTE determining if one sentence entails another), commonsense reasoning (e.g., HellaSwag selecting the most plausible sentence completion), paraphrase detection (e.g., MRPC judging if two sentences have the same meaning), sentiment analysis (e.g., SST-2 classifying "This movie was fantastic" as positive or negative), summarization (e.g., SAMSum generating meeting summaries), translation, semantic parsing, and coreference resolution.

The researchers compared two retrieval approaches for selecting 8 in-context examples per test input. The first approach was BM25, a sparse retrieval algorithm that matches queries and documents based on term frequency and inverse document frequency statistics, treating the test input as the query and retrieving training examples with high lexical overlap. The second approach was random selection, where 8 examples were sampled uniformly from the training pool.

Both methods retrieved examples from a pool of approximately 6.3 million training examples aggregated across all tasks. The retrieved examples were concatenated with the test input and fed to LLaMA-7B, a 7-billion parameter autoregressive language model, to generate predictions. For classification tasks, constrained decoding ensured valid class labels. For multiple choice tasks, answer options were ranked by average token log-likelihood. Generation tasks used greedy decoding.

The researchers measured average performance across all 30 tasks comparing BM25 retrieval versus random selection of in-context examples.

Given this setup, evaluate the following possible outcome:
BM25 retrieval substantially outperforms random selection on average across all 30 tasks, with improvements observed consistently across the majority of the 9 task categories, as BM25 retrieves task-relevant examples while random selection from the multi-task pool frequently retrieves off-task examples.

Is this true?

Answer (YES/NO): NO